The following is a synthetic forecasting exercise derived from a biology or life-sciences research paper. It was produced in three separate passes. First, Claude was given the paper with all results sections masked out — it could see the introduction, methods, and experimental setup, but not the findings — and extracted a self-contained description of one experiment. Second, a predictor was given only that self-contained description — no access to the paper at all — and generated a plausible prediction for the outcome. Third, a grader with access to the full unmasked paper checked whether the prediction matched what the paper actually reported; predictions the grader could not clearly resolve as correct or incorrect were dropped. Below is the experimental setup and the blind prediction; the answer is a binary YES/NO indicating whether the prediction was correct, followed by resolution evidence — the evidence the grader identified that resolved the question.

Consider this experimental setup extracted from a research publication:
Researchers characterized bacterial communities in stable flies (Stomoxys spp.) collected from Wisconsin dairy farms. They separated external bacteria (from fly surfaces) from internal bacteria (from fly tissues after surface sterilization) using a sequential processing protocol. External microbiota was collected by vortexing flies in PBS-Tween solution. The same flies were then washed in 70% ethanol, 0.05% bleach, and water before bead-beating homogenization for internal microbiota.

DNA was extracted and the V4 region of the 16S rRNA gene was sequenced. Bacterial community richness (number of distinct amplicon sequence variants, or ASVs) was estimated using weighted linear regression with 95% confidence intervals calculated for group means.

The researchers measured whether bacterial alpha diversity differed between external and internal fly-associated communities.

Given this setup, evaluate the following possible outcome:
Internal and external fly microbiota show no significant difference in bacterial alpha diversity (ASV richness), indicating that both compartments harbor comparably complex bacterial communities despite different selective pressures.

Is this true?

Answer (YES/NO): NO